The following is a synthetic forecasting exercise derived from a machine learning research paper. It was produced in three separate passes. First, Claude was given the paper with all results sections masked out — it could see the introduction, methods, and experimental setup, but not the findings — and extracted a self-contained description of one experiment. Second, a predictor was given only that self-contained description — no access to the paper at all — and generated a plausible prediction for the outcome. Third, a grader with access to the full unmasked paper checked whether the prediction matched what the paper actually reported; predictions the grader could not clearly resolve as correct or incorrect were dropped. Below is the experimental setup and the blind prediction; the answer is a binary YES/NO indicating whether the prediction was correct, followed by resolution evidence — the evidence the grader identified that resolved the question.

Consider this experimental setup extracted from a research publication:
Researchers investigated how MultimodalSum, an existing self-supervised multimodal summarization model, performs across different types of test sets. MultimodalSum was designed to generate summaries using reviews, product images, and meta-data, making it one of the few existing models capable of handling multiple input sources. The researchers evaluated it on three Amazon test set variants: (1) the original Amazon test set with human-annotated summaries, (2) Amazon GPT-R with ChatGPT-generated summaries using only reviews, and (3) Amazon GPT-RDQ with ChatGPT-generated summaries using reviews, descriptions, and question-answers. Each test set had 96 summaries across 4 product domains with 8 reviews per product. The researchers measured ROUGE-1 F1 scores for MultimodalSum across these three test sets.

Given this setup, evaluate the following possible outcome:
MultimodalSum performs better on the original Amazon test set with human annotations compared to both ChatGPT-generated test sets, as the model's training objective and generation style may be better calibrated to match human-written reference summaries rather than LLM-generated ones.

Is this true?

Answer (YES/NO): YES